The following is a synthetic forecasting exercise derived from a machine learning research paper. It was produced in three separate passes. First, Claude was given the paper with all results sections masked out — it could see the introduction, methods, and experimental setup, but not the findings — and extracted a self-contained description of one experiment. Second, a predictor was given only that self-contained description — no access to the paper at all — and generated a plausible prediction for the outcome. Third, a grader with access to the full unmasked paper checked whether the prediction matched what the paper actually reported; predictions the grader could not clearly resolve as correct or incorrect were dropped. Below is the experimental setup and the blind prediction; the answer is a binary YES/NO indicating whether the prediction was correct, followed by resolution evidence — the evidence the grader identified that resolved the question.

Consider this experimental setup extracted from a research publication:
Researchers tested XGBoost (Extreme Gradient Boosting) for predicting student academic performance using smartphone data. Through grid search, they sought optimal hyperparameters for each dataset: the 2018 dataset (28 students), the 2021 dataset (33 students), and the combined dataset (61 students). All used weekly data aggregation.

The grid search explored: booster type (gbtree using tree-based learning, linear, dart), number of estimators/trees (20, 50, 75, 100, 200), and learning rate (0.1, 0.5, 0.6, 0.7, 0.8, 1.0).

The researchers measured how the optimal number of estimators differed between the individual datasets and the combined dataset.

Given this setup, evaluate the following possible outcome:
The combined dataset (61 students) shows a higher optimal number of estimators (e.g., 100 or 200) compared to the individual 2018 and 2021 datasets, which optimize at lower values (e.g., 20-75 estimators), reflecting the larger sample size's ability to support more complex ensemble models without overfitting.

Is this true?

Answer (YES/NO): YES